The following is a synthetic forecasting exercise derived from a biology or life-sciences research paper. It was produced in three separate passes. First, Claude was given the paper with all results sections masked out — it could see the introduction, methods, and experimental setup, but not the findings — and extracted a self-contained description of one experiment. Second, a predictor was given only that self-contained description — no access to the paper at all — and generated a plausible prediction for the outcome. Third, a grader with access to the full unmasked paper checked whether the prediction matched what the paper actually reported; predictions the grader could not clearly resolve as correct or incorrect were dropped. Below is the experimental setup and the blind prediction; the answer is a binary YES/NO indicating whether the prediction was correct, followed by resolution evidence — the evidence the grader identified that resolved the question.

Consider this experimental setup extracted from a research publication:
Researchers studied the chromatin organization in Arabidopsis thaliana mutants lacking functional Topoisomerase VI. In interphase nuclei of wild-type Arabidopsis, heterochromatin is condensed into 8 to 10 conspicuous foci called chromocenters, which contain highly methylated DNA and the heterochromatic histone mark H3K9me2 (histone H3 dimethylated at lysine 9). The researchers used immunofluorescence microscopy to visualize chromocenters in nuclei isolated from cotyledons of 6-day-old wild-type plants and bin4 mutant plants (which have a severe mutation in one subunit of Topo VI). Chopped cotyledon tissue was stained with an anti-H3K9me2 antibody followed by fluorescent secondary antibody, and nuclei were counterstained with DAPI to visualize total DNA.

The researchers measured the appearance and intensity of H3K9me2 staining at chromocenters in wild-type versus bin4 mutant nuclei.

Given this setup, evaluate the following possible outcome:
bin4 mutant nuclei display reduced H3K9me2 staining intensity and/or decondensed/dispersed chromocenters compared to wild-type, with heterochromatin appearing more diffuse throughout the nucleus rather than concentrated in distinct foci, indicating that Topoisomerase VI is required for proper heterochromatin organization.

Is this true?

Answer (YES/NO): YES